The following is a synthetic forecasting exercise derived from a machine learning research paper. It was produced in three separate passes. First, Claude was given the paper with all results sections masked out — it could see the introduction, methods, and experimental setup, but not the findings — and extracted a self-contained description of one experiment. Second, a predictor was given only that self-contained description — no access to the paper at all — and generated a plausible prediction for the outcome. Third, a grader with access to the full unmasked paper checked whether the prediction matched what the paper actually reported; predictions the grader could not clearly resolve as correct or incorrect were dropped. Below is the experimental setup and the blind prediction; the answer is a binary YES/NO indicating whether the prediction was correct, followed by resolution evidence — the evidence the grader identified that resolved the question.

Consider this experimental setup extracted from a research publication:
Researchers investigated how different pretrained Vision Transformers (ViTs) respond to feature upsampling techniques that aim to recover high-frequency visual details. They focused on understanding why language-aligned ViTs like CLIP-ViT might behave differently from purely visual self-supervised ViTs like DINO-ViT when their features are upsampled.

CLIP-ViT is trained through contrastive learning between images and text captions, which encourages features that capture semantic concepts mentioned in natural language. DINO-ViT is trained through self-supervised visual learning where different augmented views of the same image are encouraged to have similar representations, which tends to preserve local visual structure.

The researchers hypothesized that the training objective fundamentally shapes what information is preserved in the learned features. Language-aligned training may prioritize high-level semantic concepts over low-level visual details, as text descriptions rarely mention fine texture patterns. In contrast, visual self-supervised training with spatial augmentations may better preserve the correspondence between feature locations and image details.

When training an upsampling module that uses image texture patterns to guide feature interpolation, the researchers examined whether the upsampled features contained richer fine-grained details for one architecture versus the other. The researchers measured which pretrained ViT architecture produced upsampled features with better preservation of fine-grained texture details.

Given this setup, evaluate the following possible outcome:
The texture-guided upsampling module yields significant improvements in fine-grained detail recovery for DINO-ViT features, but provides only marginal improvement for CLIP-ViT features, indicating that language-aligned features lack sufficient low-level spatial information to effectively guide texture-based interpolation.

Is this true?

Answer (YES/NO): NO